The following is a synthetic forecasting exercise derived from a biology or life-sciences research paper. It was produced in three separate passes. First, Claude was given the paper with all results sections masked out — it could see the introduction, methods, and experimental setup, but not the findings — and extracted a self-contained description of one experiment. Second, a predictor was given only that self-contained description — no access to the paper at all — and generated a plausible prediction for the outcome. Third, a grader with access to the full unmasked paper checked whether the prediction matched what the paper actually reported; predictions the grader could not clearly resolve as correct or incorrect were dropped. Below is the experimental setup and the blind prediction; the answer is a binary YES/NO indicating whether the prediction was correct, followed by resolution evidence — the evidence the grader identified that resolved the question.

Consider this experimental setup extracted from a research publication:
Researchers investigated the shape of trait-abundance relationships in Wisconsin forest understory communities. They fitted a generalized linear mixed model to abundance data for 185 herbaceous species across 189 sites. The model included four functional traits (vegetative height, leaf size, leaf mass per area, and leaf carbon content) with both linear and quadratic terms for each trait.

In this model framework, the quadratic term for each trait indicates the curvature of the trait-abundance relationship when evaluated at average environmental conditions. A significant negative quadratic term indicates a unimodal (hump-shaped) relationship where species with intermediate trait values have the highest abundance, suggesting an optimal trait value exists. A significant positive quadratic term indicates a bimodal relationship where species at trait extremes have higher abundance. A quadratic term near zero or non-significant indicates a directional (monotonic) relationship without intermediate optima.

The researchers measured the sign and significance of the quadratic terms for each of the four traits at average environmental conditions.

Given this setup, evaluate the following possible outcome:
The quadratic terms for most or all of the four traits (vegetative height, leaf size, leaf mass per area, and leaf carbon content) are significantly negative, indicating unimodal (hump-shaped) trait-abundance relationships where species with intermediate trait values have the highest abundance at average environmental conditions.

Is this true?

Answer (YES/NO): YES